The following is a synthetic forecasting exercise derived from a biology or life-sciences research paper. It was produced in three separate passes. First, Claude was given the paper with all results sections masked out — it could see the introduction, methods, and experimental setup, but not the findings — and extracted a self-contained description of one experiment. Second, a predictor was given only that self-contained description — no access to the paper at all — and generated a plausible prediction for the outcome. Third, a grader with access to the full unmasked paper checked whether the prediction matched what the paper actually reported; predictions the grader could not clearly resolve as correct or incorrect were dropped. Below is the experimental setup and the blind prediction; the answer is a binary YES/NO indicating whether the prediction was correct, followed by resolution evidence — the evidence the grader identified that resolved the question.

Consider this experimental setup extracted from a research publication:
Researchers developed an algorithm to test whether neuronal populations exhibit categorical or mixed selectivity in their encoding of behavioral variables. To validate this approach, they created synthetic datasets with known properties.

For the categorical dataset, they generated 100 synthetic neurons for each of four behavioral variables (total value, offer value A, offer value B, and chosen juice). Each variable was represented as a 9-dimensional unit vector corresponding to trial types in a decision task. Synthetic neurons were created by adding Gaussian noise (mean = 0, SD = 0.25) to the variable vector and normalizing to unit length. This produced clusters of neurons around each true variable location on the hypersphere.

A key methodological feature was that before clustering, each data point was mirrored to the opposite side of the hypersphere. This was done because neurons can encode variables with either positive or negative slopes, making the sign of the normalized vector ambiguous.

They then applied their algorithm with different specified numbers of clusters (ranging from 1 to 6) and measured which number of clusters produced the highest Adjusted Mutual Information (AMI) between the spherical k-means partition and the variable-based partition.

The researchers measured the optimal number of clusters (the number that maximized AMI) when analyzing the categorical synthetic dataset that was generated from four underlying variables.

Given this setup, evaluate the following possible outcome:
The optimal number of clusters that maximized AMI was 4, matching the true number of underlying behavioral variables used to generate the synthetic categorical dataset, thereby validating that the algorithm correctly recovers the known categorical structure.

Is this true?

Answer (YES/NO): NO